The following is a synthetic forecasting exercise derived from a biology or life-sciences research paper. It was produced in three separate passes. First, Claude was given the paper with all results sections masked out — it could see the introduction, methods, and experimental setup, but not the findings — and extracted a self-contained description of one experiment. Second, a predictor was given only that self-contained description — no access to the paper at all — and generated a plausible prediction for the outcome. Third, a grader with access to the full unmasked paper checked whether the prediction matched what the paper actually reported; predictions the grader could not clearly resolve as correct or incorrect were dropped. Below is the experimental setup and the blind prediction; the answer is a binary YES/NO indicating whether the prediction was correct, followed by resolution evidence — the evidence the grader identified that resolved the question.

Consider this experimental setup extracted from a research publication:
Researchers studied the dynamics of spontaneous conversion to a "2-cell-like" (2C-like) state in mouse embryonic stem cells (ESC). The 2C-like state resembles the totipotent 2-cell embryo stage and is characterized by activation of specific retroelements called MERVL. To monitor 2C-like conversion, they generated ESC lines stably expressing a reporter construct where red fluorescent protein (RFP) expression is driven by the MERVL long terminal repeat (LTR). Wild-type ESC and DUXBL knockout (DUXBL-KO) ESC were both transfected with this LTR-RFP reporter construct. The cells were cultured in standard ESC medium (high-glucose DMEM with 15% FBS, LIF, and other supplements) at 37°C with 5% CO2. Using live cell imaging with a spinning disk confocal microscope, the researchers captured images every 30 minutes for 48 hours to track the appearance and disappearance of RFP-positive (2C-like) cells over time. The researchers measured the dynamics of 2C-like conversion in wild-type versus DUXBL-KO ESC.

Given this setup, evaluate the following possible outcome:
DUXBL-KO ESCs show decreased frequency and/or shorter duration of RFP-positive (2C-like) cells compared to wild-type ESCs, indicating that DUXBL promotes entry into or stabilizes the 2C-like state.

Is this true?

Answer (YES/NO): NO